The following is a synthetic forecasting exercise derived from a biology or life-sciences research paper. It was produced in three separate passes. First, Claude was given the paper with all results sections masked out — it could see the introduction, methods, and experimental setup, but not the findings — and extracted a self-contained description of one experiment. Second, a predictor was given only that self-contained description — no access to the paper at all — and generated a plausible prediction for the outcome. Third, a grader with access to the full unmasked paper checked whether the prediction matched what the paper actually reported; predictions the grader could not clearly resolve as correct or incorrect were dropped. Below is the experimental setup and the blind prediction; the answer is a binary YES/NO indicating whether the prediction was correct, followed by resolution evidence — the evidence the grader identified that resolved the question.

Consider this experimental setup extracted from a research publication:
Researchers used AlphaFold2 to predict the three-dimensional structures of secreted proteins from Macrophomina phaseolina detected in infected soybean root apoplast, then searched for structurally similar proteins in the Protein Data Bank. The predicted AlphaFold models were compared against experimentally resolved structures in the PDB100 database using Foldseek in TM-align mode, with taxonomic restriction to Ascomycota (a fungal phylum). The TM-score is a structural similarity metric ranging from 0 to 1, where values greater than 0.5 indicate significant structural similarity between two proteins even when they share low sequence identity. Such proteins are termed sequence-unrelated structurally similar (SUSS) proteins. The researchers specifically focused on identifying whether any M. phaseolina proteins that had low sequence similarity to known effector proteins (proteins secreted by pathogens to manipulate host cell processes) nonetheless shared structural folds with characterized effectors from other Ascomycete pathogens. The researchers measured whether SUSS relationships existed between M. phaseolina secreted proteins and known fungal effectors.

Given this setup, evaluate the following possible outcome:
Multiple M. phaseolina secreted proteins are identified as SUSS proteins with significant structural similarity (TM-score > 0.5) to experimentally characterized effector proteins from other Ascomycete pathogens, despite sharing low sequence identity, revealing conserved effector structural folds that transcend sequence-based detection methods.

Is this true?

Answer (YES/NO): YES